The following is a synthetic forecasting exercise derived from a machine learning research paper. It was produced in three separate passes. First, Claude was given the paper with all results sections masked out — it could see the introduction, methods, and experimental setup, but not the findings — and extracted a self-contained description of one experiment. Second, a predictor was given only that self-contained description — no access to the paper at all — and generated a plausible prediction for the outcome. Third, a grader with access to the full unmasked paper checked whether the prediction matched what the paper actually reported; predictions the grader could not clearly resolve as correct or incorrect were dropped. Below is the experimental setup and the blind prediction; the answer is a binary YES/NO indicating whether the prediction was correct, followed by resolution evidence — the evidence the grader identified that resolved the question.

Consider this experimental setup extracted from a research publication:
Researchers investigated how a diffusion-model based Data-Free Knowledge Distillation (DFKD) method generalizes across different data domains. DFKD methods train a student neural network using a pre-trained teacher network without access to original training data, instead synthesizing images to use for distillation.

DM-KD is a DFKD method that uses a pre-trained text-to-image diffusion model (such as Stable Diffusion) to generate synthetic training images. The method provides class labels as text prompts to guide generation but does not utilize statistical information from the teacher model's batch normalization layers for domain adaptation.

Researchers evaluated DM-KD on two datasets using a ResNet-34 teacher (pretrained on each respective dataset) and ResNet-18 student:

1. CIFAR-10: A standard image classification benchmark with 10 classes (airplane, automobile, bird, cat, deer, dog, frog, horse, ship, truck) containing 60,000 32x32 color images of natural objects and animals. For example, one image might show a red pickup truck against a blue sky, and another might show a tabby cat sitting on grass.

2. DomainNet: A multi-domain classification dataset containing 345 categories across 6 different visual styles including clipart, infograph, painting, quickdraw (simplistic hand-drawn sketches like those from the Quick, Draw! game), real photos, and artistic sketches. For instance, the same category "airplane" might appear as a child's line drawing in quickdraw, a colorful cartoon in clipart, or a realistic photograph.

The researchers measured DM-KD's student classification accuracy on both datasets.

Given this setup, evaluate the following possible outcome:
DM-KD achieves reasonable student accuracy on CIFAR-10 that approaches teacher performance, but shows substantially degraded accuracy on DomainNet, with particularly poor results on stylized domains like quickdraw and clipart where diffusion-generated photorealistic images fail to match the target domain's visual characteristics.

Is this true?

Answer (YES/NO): YES